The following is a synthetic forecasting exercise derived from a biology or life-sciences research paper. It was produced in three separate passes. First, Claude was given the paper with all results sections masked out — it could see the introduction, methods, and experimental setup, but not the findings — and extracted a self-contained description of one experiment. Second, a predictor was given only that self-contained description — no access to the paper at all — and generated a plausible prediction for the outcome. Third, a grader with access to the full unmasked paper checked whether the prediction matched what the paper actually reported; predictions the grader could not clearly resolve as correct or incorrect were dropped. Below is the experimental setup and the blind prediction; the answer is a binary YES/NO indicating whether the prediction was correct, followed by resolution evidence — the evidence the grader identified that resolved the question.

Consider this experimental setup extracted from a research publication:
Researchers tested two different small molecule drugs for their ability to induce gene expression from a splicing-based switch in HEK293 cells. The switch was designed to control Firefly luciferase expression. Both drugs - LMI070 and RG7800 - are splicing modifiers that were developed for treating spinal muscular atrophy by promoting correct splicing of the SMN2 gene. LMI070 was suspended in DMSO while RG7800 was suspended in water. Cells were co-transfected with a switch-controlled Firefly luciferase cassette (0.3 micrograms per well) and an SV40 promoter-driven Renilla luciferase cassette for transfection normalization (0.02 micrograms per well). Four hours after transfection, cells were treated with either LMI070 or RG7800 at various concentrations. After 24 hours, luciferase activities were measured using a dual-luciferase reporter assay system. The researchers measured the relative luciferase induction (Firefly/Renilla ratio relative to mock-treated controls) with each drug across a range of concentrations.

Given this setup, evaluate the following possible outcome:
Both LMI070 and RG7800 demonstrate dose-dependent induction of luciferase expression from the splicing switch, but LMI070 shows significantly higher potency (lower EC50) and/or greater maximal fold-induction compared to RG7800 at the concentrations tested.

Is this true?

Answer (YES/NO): YES